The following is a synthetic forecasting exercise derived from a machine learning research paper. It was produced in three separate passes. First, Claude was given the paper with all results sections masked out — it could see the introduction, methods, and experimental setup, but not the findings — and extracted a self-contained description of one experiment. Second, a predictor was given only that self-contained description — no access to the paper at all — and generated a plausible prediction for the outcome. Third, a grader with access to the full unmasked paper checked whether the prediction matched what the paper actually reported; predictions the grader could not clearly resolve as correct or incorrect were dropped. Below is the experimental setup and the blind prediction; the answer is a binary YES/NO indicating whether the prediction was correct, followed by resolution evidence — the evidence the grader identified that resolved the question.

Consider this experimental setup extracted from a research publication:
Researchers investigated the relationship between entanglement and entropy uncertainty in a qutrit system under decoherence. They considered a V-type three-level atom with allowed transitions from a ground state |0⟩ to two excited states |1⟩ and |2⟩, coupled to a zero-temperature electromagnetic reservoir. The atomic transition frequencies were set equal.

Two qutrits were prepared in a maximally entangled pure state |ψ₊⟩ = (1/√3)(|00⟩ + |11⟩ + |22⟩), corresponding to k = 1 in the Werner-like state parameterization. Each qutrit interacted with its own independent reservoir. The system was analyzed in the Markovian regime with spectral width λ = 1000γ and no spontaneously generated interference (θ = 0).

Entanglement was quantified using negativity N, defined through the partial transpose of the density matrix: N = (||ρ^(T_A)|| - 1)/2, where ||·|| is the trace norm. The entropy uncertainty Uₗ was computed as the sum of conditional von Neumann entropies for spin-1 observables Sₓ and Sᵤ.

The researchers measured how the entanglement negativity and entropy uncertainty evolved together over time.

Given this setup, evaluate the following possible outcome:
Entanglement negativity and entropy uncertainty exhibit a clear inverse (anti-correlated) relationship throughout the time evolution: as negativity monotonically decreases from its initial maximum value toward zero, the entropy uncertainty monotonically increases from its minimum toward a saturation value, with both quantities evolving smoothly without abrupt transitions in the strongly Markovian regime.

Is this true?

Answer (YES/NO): NO